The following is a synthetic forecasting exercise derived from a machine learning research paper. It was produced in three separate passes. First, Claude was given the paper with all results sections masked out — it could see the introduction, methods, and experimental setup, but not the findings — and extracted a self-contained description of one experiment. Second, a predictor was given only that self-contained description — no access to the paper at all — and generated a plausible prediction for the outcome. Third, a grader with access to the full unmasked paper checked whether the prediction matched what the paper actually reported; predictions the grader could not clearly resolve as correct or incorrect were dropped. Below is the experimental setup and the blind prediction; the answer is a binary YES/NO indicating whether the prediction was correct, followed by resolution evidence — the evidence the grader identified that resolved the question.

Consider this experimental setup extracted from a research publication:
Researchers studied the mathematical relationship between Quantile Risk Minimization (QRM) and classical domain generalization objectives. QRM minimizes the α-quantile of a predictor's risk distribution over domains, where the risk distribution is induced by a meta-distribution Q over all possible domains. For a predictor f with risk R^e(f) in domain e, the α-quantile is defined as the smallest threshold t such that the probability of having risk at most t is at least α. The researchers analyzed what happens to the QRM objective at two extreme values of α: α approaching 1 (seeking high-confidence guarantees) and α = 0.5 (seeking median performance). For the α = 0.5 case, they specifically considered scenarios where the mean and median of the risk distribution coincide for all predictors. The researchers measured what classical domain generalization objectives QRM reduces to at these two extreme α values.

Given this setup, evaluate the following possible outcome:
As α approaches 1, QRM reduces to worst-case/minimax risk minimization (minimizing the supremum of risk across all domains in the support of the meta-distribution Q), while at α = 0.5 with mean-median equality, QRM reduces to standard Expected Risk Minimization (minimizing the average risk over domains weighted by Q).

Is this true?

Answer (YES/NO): YES